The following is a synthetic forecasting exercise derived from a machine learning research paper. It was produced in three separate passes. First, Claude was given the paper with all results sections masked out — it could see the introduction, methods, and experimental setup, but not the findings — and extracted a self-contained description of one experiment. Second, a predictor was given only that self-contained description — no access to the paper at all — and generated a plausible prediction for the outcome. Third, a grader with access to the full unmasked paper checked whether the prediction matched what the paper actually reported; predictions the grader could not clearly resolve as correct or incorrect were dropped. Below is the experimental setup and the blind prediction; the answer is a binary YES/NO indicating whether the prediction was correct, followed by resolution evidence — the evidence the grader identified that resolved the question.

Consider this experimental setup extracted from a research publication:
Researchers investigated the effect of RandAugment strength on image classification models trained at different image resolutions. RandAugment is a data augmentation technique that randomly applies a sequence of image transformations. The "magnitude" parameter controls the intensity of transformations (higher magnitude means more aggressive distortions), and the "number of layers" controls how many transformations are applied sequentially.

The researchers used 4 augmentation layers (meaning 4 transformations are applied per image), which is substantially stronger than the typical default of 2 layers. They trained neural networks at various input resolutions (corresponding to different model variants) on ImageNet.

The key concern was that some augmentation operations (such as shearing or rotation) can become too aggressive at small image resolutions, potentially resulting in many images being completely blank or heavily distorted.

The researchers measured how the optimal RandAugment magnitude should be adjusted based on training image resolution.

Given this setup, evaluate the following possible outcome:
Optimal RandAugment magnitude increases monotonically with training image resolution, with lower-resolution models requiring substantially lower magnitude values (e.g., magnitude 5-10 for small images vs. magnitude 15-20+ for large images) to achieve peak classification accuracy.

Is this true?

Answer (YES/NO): NO